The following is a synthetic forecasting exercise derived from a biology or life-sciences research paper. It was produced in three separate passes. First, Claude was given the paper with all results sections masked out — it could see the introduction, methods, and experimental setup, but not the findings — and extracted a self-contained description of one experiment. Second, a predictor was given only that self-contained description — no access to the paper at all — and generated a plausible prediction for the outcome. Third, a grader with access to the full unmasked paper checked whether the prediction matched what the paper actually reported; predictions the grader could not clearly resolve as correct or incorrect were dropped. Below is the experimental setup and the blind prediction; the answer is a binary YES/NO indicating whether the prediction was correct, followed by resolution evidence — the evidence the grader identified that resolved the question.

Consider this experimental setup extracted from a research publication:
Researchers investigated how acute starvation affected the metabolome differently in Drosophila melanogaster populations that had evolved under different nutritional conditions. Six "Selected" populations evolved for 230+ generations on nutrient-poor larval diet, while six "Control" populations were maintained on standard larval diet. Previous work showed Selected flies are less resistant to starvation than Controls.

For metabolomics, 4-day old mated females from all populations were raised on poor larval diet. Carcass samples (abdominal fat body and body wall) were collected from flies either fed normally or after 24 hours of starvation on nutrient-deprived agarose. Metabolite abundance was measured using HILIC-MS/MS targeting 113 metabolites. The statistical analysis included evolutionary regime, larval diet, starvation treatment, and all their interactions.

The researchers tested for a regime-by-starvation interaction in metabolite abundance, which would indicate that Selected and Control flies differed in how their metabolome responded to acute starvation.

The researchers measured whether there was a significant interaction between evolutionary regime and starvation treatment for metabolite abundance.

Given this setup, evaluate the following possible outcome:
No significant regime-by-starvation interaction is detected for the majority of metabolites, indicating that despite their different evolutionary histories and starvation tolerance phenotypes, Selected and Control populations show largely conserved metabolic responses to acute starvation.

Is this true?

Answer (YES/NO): NO